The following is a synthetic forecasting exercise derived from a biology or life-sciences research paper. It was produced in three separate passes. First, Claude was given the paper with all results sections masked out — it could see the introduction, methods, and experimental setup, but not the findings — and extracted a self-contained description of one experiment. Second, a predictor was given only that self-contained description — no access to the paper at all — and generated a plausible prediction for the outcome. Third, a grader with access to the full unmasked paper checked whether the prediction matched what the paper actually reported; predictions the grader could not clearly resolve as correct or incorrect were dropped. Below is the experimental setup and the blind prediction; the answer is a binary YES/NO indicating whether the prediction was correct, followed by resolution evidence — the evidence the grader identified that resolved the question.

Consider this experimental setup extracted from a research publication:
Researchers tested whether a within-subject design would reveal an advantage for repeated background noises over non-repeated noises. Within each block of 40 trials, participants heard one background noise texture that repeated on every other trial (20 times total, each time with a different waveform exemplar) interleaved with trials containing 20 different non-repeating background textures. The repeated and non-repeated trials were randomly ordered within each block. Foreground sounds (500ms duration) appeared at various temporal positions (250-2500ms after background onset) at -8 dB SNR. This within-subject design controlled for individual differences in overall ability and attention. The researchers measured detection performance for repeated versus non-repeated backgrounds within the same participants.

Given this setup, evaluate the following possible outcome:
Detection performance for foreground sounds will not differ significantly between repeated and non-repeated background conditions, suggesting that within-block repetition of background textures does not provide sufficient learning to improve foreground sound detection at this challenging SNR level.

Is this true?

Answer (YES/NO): NO